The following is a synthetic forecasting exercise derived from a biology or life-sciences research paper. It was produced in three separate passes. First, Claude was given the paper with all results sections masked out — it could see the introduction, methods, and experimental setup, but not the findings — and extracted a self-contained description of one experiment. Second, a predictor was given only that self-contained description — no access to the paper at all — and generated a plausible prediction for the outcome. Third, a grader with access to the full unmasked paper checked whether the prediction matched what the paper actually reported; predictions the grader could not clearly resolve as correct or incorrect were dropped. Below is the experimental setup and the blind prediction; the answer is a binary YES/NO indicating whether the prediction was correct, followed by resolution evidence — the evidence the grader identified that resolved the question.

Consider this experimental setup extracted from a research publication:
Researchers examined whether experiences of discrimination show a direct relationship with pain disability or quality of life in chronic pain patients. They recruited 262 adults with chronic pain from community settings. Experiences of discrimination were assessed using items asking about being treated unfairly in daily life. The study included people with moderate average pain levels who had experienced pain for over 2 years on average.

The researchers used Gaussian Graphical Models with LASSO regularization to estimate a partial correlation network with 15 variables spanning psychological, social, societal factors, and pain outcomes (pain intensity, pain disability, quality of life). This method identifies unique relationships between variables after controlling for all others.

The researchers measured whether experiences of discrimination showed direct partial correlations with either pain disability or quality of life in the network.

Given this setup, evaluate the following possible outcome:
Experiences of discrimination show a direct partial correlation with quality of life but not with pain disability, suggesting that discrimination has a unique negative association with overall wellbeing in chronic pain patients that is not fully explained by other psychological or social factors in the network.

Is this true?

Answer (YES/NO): YES